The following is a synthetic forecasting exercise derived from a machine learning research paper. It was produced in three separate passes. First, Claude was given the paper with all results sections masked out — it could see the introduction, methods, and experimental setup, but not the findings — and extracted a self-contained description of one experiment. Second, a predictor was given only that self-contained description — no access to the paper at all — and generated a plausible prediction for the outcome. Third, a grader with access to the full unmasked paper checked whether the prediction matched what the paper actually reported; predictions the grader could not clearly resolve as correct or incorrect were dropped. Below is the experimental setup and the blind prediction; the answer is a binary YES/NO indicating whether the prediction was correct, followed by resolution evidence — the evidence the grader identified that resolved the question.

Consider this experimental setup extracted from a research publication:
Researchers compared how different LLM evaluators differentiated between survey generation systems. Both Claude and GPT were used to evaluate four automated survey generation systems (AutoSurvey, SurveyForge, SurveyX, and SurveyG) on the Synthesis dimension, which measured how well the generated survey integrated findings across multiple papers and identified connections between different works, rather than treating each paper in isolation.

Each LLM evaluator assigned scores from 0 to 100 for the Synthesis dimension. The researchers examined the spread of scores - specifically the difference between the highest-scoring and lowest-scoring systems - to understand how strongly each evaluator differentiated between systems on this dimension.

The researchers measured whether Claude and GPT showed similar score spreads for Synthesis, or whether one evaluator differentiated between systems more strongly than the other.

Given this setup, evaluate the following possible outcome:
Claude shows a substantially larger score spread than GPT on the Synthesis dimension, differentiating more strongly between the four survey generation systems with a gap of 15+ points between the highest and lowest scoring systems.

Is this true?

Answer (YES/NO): YES